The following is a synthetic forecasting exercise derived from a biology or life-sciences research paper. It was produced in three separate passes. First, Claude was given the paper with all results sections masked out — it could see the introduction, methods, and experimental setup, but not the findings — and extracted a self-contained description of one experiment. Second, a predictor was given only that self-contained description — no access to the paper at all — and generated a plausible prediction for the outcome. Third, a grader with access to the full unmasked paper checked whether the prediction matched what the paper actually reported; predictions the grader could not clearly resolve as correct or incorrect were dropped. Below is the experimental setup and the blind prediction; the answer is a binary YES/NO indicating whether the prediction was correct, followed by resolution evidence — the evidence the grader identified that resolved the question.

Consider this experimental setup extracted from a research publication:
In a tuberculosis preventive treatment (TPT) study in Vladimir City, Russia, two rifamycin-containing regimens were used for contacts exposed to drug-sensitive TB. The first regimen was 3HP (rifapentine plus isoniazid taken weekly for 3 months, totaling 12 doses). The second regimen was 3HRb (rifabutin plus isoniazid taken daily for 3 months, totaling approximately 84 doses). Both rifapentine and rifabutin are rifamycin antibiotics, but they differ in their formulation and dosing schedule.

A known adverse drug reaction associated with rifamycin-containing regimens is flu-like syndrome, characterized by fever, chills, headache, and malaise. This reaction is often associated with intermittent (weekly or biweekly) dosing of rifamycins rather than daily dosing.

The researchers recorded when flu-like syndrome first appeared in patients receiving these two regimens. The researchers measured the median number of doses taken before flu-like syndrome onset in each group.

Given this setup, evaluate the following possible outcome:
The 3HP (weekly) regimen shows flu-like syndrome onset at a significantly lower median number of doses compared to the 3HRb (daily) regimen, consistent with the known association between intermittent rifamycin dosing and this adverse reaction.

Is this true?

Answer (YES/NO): YES